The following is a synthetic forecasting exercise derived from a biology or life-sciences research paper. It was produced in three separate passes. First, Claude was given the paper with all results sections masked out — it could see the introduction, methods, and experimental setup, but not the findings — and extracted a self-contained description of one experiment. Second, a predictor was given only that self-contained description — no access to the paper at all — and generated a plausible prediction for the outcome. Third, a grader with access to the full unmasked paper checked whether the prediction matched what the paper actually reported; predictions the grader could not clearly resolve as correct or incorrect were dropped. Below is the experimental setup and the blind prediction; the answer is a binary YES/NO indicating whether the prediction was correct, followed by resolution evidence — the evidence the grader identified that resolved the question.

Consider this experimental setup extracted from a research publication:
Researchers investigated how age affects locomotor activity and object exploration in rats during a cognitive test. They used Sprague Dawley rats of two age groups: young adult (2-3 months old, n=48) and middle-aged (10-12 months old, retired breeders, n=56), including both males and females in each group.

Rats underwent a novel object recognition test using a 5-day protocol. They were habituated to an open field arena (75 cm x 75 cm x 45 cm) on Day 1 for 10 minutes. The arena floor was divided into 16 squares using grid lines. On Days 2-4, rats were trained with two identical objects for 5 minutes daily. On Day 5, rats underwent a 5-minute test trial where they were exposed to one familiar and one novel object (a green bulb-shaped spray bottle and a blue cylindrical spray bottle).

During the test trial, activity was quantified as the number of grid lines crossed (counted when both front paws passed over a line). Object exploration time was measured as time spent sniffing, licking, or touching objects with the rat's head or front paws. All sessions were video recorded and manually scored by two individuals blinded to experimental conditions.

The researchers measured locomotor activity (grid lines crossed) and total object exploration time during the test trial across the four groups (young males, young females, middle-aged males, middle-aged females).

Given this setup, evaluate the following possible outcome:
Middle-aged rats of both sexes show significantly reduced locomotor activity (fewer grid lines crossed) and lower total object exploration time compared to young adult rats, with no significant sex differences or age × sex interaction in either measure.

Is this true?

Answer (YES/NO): NO